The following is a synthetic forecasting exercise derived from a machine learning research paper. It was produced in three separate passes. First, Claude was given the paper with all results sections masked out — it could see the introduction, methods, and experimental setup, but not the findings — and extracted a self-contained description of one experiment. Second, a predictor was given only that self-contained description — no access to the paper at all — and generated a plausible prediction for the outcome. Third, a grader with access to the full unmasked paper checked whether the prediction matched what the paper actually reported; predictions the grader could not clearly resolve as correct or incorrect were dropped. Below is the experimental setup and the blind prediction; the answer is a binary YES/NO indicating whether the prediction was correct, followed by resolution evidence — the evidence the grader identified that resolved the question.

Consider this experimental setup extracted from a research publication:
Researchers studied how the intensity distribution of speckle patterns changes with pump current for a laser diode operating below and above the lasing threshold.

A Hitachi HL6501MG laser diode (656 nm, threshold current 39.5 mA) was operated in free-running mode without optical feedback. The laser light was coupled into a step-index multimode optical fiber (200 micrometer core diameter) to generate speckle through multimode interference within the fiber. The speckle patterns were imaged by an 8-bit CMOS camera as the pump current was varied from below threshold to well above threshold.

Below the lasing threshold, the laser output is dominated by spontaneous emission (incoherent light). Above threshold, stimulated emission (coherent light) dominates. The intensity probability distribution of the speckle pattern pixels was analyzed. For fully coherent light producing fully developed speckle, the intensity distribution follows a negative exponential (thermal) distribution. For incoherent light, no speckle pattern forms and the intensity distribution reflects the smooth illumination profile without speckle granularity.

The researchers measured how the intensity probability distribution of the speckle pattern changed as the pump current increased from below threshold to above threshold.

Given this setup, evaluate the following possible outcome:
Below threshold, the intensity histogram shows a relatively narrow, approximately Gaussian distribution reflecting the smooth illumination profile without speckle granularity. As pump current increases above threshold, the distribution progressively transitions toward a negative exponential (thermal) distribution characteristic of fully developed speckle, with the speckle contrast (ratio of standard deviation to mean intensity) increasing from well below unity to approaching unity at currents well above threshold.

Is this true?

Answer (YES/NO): NO